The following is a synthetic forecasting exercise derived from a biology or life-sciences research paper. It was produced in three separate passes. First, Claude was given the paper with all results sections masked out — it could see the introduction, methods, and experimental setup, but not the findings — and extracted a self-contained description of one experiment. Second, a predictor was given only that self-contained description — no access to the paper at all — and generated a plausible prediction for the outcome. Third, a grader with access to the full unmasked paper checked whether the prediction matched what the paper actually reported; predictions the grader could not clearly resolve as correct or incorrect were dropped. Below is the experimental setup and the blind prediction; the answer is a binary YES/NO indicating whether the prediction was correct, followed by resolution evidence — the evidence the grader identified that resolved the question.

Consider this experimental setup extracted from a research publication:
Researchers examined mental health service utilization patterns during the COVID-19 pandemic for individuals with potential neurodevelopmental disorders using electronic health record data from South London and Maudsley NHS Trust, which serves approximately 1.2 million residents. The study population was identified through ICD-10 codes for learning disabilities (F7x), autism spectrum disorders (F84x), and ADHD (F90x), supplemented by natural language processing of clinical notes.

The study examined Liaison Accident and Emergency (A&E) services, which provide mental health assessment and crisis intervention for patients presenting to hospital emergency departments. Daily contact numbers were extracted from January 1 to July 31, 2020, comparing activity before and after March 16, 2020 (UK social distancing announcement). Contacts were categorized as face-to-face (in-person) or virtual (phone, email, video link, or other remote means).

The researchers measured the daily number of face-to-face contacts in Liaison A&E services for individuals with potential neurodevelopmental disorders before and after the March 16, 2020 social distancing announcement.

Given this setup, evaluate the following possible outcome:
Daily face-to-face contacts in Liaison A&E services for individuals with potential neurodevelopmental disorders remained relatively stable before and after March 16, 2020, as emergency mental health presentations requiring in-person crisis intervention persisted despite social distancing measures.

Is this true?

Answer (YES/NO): NO